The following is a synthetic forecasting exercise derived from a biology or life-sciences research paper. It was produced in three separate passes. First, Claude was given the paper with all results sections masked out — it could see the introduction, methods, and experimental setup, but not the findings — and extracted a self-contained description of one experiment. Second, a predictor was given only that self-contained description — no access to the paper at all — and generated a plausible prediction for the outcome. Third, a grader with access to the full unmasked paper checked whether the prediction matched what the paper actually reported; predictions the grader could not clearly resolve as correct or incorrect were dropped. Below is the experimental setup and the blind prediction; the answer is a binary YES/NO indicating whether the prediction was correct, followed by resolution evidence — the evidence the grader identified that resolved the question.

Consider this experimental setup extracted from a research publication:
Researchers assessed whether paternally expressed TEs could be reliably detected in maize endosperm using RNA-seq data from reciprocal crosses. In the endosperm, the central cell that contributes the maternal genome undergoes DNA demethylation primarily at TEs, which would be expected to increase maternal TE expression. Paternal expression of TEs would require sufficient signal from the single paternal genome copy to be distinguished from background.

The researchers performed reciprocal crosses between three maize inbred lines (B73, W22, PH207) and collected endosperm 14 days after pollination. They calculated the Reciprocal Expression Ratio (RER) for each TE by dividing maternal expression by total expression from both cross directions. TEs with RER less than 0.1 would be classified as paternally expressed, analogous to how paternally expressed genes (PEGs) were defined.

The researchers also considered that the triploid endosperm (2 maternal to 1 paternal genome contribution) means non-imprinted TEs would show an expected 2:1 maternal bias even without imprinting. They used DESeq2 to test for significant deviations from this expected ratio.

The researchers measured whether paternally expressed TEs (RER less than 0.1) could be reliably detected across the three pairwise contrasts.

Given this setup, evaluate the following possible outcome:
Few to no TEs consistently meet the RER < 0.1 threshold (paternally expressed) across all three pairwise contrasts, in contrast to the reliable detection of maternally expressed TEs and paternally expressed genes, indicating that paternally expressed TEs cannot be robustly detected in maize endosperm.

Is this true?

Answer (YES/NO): YES